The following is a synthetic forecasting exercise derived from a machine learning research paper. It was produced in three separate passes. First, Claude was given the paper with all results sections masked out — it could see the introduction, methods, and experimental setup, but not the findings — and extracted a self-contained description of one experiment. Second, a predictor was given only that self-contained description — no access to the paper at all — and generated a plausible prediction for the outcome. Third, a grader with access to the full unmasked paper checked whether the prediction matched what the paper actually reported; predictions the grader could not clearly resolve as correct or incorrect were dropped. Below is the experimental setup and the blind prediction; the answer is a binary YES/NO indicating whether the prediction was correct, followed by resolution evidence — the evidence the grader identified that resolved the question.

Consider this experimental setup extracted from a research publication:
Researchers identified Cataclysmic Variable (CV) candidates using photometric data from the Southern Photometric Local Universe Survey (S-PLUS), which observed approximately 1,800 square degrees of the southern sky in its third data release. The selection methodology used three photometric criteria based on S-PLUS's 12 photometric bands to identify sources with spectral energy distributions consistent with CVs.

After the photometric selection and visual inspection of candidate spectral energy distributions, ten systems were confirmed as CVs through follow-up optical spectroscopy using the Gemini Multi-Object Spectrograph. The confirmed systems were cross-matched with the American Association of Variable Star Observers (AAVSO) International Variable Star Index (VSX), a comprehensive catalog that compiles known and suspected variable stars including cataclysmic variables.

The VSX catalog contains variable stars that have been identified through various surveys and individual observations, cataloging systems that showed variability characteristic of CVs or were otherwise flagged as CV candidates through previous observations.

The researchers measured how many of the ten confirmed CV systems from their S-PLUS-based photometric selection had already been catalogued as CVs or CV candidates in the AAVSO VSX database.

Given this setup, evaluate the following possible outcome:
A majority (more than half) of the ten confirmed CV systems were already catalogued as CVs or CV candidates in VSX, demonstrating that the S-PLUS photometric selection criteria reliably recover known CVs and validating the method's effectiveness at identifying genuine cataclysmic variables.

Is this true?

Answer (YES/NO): NO